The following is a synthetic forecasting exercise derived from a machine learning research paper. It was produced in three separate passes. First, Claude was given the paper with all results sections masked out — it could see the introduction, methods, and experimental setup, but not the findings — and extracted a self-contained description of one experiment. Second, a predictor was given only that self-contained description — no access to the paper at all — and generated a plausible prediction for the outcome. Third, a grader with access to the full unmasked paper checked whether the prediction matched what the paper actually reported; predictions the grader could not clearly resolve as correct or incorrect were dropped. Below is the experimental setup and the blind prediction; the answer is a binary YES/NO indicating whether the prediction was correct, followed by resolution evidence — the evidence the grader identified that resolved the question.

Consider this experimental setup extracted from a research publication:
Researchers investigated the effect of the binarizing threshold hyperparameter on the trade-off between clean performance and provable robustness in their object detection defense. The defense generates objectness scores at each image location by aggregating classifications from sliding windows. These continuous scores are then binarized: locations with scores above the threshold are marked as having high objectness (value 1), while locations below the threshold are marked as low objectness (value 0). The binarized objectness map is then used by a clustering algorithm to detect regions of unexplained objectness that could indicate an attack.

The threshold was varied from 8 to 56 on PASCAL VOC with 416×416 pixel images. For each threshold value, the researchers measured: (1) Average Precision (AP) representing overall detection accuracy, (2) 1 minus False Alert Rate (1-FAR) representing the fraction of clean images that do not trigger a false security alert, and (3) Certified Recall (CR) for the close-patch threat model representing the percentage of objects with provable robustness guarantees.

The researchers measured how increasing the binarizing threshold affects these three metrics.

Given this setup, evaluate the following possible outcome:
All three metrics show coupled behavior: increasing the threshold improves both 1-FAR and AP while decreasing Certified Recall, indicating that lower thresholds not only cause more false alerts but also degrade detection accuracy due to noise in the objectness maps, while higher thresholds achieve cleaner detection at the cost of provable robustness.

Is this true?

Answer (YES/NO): YES